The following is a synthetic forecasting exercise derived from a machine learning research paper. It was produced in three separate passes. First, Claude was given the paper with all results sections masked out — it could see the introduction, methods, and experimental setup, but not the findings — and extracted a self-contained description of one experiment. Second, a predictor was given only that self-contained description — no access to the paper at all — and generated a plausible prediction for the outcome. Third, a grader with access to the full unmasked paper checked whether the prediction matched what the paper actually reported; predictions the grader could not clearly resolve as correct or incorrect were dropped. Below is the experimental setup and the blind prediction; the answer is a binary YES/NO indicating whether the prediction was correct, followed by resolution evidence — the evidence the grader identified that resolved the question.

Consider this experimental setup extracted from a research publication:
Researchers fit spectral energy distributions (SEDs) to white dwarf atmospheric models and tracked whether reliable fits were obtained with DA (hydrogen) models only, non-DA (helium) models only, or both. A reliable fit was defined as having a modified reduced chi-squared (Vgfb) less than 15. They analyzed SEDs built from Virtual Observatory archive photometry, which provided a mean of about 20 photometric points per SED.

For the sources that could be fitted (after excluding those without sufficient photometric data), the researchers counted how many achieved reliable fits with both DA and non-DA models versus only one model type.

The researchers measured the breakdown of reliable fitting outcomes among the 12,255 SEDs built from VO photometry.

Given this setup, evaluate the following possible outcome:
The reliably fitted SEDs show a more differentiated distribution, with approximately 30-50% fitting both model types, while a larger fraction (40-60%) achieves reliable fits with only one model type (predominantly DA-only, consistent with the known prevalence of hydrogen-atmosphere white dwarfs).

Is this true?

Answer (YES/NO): NO